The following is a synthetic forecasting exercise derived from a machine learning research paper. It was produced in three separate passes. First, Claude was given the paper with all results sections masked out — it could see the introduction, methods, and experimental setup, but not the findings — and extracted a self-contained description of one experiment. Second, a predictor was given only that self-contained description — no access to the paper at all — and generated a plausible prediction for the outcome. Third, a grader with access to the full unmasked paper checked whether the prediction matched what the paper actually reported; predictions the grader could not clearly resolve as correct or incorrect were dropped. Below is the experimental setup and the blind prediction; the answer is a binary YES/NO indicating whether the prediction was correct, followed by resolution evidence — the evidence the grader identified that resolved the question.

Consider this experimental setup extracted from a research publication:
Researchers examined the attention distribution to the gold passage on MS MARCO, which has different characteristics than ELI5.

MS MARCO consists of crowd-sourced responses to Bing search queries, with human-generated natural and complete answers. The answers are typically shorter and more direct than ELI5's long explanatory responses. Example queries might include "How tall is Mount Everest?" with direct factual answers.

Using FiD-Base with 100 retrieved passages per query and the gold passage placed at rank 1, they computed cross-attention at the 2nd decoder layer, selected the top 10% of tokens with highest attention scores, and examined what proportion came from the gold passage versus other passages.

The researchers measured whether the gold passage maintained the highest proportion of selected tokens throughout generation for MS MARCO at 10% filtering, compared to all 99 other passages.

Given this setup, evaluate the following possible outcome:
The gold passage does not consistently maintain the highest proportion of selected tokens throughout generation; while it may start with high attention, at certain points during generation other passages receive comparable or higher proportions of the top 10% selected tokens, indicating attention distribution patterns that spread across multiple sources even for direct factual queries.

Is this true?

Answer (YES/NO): NO